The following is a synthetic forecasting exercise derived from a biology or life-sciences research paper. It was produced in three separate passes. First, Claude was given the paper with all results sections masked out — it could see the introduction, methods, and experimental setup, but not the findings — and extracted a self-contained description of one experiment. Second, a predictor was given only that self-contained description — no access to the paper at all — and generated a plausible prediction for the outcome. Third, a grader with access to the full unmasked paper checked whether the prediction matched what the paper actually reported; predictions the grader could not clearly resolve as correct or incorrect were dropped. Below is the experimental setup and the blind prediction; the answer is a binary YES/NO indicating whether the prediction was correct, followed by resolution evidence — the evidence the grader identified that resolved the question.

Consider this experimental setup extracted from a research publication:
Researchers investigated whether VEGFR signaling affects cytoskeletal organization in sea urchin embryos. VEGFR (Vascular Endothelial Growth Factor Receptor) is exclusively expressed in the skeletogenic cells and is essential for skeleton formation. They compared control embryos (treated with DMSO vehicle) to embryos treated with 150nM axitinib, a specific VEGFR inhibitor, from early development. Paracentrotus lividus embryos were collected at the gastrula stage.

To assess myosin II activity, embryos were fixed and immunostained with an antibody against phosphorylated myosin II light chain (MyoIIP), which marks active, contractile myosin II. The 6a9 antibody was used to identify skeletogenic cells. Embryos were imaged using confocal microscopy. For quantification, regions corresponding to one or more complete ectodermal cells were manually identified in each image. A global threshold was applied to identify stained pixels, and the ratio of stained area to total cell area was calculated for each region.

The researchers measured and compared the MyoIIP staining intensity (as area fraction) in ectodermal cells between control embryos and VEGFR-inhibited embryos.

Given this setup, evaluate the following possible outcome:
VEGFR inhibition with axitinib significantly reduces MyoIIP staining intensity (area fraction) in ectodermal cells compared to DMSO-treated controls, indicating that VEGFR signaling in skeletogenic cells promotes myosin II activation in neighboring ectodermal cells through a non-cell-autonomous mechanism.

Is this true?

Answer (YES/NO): NO